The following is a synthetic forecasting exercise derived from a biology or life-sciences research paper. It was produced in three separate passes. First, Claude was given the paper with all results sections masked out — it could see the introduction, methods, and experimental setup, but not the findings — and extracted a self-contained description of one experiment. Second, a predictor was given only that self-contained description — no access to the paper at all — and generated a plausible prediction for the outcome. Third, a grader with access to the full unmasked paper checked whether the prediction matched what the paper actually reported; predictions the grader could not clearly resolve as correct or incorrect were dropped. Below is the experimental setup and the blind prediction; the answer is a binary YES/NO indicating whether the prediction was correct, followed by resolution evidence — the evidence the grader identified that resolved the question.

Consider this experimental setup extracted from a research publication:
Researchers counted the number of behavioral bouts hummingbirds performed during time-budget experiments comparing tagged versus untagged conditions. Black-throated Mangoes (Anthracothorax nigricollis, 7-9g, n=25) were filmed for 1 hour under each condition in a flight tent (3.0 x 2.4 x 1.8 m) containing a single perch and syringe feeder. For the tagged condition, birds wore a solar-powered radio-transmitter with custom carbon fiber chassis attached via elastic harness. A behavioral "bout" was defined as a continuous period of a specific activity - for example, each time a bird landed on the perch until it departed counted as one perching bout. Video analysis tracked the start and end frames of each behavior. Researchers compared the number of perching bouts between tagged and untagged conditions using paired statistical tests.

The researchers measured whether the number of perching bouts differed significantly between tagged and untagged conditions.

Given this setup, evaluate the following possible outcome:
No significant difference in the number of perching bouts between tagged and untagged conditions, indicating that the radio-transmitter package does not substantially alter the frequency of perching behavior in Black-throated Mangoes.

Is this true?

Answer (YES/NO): YES